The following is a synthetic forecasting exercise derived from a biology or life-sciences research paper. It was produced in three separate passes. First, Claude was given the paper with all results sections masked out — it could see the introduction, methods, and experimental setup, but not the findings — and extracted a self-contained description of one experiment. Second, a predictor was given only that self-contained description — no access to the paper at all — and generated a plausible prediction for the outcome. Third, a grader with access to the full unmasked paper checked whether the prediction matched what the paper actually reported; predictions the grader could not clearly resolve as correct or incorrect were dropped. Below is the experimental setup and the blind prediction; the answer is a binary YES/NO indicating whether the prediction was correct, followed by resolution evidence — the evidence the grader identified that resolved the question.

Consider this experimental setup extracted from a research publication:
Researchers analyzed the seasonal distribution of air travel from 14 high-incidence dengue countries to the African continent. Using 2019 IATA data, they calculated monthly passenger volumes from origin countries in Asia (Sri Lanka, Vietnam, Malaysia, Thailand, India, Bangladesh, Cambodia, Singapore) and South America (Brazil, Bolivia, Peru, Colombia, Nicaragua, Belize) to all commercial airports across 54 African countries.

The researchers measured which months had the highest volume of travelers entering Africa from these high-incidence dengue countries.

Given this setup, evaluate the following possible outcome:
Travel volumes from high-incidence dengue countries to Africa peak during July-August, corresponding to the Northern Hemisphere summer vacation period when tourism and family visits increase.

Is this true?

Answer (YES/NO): NO